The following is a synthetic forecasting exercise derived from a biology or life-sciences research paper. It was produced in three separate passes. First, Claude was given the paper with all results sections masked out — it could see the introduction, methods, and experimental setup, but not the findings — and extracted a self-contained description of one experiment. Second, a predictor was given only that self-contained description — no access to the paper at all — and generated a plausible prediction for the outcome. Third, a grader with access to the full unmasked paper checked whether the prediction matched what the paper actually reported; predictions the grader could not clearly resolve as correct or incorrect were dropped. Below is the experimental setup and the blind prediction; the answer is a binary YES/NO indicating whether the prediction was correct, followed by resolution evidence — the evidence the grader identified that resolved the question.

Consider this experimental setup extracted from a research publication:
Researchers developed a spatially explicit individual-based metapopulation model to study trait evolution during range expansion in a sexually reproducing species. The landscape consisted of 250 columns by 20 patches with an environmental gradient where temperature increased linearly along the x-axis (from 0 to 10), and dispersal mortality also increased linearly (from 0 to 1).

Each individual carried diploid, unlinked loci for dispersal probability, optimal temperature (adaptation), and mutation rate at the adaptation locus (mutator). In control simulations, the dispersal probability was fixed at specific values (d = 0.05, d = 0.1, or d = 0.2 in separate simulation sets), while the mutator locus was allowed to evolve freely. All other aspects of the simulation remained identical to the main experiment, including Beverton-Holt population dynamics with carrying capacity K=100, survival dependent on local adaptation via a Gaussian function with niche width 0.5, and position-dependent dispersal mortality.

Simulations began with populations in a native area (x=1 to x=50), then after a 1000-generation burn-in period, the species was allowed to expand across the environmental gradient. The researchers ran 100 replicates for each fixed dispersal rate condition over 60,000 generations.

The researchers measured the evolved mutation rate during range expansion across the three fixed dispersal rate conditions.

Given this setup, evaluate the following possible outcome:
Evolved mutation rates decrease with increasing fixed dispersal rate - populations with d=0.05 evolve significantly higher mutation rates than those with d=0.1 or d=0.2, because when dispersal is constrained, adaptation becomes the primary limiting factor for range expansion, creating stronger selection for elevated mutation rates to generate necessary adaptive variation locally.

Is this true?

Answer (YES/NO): NO